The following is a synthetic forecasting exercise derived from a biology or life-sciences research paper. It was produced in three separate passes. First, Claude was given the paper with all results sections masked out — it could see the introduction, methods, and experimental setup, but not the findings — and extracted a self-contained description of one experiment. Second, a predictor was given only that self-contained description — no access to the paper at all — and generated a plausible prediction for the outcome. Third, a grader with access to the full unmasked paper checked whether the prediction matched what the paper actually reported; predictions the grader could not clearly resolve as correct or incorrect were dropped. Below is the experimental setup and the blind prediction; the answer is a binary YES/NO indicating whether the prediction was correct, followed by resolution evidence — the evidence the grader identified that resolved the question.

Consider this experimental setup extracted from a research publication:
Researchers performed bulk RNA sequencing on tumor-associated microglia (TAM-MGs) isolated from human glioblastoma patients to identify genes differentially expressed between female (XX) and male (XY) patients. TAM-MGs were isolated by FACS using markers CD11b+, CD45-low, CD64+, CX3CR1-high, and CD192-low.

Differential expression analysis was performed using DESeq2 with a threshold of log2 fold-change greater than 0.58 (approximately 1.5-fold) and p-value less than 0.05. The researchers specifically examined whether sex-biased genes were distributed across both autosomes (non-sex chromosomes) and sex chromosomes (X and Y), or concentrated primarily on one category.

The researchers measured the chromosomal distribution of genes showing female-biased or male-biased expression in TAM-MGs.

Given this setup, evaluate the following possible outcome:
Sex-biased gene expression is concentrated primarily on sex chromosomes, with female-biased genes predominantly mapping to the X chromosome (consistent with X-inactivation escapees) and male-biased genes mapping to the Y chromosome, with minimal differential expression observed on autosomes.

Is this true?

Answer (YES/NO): NO